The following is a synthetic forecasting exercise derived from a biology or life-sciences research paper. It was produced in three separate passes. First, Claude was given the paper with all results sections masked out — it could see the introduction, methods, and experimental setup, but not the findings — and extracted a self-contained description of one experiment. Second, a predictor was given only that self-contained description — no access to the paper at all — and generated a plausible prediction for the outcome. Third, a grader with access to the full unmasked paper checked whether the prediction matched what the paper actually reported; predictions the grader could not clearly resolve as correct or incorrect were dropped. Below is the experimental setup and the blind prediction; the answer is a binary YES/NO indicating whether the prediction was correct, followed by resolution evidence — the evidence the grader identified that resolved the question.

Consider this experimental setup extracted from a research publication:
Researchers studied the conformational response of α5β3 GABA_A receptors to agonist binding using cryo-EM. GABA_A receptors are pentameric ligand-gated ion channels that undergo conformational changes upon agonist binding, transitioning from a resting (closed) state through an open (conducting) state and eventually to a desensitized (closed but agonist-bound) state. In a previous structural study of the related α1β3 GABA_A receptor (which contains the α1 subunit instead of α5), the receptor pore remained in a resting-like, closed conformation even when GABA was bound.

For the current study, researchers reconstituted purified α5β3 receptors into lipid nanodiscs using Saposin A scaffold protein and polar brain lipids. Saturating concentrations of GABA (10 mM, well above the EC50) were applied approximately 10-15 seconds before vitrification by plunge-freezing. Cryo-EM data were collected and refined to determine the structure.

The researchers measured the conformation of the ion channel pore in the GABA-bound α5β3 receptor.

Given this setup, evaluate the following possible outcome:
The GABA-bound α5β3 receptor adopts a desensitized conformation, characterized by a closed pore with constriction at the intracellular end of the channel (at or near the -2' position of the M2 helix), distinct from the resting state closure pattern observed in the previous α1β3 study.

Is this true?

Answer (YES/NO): YES